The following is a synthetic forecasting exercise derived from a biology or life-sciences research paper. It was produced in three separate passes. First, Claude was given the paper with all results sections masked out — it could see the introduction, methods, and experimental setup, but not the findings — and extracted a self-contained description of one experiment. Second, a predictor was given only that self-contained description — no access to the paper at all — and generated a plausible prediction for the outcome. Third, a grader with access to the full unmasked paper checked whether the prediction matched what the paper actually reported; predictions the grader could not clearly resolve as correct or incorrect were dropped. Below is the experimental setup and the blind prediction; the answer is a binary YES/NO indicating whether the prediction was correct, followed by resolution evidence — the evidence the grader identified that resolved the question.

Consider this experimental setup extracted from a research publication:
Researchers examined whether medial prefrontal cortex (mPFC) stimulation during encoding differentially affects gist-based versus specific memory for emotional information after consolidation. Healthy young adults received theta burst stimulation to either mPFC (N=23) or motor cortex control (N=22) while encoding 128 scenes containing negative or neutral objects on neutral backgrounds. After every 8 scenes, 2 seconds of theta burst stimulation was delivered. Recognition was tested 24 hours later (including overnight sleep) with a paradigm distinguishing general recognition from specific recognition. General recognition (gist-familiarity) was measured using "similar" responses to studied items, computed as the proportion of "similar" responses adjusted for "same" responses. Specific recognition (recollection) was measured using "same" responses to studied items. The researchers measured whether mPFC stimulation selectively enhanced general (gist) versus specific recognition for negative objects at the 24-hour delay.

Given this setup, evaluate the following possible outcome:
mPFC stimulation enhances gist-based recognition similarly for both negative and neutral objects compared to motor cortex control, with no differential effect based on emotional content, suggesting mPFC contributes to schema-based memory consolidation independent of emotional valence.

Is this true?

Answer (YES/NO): NO